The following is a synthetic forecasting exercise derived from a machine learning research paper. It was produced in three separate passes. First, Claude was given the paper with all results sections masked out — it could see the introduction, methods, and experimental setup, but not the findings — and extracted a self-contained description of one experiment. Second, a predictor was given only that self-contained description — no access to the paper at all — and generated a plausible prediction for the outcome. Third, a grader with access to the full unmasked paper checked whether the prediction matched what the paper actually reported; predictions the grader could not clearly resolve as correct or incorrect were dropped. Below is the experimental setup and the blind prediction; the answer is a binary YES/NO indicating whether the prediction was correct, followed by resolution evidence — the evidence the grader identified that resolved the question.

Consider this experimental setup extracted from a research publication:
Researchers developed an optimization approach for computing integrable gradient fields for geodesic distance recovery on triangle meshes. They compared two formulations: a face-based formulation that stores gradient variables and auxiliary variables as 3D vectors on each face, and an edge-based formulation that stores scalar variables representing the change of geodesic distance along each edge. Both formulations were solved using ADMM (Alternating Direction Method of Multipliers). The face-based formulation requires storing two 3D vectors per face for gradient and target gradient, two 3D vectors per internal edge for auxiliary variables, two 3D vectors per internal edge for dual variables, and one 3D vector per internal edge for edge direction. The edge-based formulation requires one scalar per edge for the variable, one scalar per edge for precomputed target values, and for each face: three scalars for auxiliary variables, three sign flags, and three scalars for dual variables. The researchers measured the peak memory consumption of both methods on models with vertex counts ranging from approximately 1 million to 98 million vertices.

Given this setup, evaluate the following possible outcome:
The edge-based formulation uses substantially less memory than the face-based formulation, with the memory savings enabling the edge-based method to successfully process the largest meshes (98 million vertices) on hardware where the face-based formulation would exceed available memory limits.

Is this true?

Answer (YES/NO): NO